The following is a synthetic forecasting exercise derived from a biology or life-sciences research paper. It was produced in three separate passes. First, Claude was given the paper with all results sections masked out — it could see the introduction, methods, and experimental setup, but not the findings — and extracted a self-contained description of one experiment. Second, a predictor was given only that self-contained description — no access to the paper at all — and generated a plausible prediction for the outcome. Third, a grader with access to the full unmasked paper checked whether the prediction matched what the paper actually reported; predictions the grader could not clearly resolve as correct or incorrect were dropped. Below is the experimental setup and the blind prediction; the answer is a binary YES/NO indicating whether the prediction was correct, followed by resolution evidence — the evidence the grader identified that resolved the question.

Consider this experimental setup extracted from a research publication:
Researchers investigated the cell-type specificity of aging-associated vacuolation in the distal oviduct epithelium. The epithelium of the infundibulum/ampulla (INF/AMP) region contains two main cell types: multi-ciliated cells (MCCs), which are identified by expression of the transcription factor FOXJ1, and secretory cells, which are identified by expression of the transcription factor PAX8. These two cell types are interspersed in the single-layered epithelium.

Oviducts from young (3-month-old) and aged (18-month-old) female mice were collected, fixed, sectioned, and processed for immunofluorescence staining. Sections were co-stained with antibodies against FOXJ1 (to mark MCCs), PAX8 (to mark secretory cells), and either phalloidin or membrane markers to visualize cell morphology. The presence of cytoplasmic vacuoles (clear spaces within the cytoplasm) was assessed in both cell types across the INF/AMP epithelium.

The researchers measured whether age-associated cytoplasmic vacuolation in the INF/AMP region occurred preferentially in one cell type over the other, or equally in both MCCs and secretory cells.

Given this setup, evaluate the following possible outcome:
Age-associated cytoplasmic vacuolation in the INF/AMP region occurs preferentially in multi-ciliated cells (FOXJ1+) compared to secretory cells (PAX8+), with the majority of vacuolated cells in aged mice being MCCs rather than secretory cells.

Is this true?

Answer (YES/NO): YES